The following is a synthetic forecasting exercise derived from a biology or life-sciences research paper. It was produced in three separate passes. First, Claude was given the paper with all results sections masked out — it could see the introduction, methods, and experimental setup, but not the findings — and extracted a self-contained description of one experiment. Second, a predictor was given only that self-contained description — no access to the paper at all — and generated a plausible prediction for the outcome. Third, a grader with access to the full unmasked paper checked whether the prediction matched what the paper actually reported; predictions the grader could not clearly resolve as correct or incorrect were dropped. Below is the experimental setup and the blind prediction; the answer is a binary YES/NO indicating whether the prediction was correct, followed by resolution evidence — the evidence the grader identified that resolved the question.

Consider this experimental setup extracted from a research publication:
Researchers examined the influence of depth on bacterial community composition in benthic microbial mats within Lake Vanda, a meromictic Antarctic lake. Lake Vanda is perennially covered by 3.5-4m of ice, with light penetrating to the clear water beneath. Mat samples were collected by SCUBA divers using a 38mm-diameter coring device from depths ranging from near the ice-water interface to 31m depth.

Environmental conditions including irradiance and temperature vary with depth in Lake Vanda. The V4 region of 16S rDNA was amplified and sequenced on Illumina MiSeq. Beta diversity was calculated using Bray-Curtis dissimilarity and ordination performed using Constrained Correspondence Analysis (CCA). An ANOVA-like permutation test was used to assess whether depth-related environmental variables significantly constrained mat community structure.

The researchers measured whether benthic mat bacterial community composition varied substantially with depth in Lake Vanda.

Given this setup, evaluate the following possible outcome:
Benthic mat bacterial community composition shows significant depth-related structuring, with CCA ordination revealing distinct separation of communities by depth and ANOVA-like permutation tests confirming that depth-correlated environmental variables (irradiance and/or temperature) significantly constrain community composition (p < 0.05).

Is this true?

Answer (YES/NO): YES